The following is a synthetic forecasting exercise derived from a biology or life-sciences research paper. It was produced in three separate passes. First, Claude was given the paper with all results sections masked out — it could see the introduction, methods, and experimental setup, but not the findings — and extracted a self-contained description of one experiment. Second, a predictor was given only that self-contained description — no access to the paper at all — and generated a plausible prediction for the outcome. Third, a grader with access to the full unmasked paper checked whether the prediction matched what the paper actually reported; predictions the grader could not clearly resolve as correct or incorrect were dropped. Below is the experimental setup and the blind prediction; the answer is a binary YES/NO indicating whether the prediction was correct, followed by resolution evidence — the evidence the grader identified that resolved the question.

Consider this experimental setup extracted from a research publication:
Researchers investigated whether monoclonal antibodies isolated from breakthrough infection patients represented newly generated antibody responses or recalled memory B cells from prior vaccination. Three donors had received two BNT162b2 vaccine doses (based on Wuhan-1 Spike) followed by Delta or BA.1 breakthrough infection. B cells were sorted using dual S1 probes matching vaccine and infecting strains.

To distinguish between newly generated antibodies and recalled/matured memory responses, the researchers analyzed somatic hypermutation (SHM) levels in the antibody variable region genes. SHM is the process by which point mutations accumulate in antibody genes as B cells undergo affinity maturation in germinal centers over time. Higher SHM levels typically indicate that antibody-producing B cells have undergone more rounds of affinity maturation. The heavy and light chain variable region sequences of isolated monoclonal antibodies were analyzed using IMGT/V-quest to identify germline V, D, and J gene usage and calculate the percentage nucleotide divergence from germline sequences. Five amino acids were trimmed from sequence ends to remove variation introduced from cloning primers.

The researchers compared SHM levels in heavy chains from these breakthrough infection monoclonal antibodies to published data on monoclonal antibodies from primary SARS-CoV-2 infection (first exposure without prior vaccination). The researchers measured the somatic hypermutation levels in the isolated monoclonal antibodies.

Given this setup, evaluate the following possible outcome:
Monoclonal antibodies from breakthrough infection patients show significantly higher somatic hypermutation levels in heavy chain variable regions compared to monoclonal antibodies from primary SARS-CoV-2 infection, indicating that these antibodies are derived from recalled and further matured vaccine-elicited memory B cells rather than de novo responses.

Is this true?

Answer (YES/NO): YES